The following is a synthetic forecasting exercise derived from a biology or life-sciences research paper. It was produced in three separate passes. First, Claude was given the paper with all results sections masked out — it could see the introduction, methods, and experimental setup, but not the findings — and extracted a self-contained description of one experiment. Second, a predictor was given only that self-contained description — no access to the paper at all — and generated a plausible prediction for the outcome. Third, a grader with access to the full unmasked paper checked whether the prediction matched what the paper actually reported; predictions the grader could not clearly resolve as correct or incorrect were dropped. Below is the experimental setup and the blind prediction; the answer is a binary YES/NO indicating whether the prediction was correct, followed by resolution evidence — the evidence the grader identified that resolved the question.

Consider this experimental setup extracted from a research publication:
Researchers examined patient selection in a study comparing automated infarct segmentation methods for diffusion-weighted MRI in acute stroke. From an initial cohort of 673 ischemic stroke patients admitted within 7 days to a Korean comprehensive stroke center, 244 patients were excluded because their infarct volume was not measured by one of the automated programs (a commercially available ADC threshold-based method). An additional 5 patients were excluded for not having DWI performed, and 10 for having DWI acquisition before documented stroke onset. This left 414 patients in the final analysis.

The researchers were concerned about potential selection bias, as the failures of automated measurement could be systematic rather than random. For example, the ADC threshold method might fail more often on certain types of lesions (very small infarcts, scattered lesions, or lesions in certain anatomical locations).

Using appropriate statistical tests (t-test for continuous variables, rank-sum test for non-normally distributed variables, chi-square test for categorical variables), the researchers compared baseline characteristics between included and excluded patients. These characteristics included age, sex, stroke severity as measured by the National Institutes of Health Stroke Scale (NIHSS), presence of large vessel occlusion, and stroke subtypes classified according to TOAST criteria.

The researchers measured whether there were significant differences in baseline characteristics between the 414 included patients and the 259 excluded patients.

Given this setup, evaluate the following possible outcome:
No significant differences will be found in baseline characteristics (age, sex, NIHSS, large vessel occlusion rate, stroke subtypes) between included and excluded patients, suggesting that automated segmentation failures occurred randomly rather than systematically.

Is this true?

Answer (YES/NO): NO